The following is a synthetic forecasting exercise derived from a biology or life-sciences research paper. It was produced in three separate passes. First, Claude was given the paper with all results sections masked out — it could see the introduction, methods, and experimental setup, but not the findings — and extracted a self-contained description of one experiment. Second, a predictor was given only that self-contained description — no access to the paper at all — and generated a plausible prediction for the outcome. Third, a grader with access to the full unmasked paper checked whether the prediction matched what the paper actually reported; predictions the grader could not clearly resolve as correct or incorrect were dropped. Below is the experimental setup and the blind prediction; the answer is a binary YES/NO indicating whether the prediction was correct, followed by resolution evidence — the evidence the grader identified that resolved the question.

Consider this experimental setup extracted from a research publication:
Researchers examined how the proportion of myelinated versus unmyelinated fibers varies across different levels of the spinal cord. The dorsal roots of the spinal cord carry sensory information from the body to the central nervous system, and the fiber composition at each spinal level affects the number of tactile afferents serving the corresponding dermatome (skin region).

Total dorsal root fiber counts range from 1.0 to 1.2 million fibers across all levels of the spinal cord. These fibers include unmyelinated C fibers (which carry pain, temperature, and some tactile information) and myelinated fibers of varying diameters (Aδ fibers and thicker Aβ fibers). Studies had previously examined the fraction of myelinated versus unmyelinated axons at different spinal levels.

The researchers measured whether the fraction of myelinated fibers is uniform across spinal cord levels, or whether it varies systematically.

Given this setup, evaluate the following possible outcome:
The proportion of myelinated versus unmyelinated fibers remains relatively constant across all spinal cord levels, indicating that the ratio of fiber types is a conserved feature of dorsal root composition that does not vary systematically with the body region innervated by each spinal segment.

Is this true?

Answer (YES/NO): NO